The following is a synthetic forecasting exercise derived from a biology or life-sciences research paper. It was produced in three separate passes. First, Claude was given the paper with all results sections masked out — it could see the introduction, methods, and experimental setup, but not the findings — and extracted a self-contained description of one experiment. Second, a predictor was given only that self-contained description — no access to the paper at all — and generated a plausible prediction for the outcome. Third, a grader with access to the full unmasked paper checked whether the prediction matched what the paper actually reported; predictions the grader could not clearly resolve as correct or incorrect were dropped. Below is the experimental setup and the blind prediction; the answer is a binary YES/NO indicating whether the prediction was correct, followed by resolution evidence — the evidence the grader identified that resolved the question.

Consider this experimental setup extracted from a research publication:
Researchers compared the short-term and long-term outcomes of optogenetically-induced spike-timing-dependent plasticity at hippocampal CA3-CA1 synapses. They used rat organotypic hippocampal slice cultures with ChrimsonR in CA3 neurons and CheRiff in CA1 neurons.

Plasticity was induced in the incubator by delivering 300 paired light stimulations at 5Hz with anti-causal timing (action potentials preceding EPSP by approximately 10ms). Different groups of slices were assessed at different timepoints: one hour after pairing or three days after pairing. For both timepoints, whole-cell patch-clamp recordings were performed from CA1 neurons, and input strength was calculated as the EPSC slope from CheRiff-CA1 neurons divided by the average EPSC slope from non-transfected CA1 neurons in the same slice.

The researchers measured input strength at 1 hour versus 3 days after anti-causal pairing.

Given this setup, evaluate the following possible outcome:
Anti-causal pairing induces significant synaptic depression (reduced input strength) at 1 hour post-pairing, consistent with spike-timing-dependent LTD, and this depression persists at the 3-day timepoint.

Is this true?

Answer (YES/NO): NO